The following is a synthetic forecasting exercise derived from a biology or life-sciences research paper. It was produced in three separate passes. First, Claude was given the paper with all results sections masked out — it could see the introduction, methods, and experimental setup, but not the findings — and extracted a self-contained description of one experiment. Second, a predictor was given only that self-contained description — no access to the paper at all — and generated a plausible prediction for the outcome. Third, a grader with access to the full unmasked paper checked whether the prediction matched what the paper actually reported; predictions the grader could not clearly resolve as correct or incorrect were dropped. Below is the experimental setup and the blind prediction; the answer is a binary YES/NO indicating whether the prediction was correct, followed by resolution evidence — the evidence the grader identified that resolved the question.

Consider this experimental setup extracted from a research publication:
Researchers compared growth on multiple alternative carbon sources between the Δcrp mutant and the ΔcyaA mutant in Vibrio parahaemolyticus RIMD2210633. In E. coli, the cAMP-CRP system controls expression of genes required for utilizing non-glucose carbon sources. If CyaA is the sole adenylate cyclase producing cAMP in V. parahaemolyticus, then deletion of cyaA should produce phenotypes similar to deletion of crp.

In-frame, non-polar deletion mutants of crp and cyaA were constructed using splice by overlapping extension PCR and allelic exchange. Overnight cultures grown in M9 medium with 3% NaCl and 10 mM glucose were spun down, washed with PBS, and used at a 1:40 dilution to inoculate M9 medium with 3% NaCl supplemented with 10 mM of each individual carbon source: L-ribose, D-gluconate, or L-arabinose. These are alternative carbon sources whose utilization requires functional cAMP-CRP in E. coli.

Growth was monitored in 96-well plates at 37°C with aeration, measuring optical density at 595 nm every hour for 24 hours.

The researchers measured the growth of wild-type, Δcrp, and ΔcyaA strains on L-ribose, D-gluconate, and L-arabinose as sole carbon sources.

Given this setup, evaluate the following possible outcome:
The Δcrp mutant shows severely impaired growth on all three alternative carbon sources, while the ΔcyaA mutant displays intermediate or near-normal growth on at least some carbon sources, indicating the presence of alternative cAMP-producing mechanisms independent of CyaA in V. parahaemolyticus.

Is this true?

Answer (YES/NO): YES